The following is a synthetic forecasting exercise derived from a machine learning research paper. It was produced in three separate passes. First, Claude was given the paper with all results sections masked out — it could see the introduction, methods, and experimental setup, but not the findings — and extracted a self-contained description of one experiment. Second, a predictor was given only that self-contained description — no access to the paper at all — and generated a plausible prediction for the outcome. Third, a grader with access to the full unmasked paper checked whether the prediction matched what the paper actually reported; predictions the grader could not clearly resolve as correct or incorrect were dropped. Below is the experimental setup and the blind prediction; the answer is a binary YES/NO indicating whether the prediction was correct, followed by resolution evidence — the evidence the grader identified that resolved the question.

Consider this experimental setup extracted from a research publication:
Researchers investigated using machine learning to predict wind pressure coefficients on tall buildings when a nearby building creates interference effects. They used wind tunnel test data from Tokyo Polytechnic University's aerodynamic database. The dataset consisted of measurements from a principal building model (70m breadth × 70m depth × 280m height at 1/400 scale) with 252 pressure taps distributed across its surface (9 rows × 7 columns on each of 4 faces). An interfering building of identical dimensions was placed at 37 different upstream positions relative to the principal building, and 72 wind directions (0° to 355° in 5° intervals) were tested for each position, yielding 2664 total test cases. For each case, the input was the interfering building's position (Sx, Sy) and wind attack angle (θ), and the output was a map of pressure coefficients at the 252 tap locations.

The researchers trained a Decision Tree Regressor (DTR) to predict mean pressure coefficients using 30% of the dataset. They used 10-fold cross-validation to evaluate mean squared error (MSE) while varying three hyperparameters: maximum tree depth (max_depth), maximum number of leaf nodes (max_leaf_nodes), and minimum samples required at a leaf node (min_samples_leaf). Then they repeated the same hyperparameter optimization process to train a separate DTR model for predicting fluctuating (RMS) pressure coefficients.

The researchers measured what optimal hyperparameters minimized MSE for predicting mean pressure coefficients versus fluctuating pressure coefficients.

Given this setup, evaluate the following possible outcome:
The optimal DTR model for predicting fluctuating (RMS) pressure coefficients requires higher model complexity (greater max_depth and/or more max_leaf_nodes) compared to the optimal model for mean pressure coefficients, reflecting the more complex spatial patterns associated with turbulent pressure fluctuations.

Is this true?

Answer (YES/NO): YES